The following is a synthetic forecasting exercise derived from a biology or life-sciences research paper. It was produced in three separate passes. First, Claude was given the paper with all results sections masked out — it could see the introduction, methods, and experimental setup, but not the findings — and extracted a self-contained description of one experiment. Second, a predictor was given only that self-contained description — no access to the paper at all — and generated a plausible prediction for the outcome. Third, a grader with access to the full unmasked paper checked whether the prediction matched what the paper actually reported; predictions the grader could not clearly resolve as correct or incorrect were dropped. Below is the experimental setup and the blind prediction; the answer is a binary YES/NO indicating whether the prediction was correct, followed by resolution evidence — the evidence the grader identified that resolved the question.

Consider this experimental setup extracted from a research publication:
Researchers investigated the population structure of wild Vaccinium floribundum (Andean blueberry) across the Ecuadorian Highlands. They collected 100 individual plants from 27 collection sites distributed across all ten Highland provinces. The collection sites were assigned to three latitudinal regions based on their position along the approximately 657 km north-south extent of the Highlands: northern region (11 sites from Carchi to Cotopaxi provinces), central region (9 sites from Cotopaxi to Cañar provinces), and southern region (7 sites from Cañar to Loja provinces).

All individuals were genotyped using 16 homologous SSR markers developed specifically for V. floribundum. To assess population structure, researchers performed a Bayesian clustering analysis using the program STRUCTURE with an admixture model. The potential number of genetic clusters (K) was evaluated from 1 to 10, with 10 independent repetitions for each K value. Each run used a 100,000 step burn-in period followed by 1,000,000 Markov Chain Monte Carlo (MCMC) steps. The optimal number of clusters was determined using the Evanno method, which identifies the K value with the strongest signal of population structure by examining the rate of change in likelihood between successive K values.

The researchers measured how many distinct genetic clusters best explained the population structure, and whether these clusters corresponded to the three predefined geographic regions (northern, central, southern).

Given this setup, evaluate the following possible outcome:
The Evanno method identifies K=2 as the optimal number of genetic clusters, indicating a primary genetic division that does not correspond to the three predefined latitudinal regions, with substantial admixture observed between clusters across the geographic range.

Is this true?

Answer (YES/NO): NO